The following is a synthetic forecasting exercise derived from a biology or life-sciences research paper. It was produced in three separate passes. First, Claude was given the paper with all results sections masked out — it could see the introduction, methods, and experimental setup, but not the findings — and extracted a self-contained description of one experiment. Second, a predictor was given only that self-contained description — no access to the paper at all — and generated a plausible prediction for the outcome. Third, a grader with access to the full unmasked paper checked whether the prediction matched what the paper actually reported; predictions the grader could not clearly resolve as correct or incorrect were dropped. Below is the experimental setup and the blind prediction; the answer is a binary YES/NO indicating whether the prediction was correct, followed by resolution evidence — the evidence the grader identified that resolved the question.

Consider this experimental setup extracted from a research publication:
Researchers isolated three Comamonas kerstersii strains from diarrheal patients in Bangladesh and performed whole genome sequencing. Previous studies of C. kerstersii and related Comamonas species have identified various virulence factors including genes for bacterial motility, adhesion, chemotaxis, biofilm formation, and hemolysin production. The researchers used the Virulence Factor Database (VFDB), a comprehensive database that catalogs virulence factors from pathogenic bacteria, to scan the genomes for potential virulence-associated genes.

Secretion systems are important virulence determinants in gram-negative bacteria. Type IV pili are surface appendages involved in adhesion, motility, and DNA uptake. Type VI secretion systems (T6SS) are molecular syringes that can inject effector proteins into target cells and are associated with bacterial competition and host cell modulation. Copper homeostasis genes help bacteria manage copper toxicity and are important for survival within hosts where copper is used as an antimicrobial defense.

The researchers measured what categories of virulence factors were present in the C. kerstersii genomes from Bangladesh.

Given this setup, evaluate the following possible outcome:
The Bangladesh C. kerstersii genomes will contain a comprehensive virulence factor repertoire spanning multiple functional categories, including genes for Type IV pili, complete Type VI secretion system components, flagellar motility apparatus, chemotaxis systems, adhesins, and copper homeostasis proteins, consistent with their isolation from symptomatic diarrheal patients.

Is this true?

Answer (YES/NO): NO